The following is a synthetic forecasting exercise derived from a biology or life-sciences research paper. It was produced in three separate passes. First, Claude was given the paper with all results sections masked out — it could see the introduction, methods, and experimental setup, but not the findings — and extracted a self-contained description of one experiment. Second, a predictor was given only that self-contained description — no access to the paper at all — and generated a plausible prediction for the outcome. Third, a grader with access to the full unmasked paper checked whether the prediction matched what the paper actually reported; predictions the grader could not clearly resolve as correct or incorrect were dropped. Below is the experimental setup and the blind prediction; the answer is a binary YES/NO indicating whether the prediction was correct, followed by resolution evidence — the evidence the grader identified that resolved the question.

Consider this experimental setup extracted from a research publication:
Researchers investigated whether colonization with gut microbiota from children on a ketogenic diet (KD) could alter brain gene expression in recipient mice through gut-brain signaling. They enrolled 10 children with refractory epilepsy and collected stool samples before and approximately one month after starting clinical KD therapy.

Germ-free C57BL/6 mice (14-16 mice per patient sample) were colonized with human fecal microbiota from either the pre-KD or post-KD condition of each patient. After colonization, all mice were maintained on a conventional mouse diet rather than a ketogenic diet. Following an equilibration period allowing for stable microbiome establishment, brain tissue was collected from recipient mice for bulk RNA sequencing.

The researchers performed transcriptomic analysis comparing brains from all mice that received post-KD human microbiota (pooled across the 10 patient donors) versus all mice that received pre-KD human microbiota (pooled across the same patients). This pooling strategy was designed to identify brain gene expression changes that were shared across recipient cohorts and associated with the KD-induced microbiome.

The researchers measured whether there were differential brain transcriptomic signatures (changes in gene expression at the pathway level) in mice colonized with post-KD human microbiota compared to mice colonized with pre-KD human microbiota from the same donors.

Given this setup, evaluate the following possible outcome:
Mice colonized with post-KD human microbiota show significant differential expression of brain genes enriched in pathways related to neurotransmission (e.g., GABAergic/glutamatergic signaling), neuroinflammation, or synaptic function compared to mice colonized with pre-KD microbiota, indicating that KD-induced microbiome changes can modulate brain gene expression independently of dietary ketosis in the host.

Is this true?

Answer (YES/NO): NO